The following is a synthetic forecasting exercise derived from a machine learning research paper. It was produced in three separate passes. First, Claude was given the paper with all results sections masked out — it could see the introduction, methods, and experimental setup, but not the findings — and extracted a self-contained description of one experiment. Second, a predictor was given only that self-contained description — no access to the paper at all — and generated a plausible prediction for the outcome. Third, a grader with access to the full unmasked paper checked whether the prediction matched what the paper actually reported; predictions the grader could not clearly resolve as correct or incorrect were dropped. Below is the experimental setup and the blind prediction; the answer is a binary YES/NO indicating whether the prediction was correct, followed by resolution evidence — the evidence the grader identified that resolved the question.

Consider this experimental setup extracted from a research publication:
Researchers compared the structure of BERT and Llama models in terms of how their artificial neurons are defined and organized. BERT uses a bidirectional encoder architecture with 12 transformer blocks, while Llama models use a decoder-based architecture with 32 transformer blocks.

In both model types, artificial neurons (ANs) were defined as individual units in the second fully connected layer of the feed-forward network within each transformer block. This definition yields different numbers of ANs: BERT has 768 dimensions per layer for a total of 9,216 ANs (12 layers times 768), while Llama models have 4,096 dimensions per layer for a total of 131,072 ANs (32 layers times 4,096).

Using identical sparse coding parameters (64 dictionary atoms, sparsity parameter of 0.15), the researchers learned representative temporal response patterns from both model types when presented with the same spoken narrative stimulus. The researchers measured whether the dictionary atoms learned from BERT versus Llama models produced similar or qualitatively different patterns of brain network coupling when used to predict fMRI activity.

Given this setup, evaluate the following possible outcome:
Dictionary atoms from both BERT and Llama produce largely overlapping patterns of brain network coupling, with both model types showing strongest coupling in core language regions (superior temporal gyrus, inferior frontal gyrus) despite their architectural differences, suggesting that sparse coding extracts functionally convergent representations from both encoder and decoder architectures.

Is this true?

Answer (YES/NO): NO